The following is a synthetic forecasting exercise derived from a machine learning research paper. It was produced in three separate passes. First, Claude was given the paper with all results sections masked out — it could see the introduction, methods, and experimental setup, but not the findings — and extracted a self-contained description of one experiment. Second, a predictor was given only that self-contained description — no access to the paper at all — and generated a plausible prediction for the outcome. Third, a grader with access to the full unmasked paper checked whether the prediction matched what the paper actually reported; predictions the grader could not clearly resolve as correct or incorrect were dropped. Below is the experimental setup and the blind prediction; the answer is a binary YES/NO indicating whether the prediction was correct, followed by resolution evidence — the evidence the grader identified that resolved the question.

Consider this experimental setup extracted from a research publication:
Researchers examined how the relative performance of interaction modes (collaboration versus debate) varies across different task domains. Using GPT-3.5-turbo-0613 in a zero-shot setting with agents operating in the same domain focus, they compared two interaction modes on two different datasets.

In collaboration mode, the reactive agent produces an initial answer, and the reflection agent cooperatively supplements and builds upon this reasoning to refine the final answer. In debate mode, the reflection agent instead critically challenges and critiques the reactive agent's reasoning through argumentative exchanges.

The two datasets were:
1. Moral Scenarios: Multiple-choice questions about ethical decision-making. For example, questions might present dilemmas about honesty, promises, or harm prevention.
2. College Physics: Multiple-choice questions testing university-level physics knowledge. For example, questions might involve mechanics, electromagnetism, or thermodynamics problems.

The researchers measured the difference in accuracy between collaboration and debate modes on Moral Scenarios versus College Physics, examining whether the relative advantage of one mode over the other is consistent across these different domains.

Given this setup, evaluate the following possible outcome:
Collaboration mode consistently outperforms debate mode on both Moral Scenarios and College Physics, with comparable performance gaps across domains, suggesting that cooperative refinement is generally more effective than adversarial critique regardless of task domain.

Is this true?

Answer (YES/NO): NO